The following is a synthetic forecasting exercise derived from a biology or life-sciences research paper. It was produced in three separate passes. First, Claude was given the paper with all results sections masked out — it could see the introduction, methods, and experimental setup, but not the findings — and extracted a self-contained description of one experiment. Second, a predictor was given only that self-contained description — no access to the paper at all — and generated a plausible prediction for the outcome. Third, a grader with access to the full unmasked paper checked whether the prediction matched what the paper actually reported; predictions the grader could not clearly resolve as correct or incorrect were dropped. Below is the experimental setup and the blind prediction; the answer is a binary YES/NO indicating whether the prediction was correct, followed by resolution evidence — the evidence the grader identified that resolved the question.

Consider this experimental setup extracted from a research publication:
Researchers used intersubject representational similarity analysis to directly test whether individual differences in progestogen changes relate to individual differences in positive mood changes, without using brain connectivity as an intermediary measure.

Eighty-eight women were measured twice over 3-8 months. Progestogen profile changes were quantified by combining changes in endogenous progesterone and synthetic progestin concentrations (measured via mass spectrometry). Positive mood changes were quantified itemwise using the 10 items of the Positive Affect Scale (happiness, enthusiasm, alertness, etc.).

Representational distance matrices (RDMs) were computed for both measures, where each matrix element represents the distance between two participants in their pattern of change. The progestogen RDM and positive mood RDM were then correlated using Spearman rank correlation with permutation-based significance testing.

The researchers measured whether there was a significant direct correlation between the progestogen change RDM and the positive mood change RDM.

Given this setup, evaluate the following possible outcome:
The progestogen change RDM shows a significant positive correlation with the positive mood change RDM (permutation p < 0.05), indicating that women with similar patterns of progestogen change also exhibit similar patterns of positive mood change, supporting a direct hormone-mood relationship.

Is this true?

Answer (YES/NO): YES